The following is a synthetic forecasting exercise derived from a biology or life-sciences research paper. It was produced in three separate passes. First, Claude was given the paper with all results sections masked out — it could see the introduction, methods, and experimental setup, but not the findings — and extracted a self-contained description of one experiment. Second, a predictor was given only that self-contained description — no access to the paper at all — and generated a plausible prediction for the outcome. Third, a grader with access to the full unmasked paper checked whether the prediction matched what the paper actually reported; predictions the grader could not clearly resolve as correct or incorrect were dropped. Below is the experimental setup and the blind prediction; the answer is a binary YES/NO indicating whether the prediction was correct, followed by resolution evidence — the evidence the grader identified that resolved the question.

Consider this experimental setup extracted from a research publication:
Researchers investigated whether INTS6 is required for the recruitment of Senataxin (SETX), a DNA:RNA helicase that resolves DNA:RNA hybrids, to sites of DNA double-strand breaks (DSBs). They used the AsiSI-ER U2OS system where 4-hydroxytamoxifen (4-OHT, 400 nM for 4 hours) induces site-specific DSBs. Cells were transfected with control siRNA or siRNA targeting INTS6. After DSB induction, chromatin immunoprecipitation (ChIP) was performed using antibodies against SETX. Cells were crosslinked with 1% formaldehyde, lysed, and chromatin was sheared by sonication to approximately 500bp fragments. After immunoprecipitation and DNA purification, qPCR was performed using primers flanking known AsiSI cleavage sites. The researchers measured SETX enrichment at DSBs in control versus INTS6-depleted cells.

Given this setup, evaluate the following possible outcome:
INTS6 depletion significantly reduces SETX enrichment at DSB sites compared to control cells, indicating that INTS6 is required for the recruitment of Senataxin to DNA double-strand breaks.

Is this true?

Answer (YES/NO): YES